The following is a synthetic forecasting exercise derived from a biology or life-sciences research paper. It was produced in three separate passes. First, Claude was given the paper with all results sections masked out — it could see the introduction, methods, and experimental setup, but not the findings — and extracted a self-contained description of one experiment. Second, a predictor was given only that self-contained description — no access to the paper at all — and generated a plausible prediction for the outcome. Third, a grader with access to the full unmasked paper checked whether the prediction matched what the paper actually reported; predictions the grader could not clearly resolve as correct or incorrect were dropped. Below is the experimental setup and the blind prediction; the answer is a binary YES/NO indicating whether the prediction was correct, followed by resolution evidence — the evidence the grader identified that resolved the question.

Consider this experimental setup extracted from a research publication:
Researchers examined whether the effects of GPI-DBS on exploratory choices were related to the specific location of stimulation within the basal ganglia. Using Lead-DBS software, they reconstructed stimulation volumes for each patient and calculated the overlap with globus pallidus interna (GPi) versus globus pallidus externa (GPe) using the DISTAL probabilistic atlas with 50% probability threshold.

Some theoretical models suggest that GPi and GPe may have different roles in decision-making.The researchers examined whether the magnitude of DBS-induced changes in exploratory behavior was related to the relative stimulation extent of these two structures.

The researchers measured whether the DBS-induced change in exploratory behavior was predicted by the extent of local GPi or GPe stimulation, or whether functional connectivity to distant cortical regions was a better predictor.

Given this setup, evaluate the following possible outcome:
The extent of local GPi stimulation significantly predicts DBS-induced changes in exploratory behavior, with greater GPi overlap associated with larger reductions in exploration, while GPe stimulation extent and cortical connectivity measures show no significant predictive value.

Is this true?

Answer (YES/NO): NO